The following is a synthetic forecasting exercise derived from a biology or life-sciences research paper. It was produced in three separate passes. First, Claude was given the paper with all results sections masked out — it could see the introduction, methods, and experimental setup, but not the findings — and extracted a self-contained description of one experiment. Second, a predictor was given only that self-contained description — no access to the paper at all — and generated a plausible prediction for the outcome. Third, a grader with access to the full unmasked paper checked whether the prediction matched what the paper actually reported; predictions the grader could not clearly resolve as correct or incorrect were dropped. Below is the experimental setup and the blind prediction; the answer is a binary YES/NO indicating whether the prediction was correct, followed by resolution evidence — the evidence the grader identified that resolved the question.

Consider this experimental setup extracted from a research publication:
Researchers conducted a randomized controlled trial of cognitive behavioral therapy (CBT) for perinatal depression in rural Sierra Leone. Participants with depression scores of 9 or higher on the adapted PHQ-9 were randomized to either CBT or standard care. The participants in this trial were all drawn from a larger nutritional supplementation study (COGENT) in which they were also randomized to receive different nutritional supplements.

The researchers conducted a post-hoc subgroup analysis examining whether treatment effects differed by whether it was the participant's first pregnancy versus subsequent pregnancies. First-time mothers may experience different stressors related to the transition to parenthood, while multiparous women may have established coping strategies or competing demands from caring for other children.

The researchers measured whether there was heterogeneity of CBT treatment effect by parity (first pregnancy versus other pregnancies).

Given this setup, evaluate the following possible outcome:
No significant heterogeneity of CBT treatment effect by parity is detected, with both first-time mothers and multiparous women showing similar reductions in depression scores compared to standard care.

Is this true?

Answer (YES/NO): YES